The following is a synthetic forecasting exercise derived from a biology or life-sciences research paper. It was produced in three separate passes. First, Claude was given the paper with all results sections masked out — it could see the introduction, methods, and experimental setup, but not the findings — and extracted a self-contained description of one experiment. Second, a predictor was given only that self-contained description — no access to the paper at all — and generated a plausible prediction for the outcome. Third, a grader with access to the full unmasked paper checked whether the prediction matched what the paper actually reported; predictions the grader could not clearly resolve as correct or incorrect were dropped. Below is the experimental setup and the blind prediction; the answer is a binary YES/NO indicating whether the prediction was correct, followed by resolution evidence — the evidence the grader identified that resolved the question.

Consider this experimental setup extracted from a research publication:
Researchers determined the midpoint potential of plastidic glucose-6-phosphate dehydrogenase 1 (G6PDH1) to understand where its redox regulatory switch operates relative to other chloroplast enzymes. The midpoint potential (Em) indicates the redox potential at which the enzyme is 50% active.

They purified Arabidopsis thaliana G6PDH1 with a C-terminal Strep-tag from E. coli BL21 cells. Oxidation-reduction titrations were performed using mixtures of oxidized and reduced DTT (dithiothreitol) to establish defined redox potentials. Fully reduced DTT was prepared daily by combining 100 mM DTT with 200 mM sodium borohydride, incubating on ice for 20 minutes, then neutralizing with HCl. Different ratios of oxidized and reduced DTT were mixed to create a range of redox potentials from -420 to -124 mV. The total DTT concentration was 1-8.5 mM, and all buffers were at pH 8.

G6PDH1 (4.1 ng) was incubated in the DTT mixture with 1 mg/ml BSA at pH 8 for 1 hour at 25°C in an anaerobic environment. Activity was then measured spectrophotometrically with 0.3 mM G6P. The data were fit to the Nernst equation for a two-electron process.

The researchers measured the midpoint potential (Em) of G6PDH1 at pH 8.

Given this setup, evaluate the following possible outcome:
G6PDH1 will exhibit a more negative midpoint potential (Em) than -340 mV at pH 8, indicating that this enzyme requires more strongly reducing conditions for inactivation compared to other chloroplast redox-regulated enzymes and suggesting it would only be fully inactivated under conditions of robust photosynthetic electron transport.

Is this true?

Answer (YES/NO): YES